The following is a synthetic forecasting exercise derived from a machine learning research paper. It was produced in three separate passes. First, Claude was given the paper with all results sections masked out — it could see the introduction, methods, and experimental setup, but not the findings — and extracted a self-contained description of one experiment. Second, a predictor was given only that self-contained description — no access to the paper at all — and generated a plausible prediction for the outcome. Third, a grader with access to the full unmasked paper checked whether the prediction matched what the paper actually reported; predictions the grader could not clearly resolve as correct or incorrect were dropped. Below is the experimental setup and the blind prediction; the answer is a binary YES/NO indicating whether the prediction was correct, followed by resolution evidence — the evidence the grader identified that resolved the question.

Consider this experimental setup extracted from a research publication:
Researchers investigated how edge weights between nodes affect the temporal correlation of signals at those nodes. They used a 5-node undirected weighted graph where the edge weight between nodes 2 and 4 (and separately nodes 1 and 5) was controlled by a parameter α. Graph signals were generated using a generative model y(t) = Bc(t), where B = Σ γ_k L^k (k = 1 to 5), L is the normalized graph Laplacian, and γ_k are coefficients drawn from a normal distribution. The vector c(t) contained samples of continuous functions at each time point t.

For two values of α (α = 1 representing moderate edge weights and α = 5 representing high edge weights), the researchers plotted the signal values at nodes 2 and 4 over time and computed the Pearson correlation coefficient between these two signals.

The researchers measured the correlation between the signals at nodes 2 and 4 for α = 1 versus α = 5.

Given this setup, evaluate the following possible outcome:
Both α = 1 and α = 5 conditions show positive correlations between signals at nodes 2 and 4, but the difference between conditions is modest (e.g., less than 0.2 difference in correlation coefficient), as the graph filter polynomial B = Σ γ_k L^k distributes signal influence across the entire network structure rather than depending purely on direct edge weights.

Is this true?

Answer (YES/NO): NO